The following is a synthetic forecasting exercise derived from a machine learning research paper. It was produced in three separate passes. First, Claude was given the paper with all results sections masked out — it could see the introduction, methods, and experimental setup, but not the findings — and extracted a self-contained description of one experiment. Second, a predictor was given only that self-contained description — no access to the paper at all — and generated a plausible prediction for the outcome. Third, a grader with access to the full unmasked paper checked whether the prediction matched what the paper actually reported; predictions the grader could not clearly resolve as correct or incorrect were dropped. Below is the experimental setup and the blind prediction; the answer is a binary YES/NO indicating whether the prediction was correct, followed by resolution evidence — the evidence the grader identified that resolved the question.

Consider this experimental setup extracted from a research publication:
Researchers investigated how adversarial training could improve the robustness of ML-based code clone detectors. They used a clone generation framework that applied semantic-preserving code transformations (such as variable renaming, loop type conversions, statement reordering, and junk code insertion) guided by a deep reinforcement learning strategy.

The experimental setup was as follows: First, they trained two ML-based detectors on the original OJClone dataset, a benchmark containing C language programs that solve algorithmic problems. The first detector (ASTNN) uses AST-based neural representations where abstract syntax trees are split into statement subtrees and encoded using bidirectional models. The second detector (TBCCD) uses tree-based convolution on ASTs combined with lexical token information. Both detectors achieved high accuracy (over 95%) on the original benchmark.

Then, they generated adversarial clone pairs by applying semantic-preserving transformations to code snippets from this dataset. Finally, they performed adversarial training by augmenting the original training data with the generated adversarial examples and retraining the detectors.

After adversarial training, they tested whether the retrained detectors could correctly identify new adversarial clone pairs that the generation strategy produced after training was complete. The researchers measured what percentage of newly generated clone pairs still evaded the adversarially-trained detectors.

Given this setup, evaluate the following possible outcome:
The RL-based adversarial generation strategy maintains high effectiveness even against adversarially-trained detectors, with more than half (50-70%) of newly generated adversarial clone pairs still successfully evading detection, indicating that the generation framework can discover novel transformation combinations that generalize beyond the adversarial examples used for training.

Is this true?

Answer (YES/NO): NO